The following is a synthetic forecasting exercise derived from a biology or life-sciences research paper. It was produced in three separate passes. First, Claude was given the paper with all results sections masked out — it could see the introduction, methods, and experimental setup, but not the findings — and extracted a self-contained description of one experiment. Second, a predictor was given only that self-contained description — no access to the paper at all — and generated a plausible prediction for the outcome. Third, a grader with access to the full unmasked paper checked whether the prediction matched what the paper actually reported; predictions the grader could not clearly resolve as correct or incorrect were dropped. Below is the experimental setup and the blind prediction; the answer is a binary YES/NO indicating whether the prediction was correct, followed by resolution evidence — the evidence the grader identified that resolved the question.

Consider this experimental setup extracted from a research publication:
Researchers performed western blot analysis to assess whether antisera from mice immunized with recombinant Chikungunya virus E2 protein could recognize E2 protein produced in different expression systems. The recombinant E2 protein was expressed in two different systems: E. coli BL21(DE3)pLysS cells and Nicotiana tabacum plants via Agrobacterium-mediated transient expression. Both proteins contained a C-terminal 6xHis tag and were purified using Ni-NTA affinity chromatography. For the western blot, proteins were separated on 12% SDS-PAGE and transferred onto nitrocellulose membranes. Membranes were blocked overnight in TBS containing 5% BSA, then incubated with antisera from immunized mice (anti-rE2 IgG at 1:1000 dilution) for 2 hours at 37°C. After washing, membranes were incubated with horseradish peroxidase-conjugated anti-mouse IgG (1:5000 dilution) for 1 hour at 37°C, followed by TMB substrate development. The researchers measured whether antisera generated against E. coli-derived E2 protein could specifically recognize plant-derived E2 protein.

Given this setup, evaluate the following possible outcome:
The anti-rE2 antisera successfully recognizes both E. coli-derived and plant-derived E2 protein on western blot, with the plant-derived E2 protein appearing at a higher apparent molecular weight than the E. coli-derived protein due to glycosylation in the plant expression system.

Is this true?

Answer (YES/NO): NO